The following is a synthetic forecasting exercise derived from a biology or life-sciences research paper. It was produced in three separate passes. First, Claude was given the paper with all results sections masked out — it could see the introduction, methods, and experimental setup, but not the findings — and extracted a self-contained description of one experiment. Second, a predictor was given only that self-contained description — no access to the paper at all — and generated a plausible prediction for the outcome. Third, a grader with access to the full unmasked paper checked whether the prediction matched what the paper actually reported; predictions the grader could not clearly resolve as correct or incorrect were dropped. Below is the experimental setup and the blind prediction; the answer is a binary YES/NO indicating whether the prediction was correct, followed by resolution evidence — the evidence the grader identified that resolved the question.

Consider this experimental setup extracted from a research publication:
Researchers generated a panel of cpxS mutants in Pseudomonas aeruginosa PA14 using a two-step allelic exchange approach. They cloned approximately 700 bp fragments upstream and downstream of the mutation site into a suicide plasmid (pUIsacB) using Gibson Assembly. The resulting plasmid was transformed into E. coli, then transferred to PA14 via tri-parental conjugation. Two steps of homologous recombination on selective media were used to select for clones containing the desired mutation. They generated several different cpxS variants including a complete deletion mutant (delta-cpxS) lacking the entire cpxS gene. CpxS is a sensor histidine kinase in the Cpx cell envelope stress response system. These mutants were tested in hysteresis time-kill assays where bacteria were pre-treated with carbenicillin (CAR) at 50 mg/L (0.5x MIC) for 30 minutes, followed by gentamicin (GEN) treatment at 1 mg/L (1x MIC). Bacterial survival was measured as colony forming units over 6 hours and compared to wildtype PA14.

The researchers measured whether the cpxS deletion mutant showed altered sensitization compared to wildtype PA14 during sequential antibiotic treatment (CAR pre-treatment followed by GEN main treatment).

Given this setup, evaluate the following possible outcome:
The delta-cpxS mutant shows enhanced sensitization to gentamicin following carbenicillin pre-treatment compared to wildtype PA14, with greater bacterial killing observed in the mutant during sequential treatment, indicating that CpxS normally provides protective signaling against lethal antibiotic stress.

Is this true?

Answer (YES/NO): NO